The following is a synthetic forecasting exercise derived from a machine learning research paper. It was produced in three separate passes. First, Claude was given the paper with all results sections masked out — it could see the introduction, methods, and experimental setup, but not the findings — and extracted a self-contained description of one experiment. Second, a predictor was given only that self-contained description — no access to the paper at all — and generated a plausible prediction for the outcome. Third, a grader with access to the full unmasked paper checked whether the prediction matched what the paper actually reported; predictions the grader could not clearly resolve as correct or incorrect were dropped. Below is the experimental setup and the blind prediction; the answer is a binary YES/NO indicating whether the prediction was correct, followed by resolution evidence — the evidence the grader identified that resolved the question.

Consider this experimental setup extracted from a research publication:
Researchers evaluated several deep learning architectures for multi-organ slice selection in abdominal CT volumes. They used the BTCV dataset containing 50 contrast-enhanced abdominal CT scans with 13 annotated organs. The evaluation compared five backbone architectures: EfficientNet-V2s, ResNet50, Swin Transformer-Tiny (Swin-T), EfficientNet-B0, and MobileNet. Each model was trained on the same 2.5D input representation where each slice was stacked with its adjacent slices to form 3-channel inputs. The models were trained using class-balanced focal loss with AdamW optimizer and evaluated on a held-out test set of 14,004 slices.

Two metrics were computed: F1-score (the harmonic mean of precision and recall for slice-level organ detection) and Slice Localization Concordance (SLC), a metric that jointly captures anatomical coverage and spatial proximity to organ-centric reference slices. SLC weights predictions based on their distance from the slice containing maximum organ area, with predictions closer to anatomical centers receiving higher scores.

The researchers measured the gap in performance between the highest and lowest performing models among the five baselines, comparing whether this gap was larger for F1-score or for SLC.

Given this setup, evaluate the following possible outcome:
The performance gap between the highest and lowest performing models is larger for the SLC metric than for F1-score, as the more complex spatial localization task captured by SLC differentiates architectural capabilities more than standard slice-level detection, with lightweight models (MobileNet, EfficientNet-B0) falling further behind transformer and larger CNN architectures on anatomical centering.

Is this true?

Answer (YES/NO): YES